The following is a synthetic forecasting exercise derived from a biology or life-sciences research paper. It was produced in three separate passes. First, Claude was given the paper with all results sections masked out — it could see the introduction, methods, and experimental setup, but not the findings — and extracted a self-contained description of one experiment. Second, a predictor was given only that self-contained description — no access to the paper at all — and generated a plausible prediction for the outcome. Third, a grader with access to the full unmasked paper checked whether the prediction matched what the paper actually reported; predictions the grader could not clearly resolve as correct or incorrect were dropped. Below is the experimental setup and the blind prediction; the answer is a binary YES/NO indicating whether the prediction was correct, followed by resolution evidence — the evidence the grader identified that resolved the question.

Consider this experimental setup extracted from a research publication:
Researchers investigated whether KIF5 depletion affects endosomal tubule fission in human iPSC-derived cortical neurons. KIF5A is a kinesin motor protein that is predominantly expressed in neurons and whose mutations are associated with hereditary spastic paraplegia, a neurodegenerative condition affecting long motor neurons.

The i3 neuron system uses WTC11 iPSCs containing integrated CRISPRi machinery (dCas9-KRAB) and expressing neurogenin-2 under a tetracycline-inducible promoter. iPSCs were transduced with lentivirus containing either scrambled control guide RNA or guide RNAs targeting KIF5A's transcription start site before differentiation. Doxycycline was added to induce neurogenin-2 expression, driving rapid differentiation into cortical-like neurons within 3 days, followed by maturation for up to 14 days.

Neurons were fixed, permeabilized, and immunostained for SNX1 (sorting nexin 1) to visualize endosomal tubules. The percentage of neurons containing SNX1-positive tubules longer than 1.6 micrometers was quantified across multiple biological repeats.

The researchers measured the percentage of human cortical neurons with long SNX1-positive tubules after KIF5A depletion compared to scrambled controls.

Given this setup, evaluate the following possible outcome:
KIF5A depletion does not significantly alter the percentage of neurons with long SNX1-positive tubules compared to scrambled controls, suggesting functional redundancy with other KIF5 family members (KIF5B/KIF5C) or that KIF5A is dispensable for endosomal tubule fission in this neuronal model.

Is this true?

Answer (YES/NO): NO